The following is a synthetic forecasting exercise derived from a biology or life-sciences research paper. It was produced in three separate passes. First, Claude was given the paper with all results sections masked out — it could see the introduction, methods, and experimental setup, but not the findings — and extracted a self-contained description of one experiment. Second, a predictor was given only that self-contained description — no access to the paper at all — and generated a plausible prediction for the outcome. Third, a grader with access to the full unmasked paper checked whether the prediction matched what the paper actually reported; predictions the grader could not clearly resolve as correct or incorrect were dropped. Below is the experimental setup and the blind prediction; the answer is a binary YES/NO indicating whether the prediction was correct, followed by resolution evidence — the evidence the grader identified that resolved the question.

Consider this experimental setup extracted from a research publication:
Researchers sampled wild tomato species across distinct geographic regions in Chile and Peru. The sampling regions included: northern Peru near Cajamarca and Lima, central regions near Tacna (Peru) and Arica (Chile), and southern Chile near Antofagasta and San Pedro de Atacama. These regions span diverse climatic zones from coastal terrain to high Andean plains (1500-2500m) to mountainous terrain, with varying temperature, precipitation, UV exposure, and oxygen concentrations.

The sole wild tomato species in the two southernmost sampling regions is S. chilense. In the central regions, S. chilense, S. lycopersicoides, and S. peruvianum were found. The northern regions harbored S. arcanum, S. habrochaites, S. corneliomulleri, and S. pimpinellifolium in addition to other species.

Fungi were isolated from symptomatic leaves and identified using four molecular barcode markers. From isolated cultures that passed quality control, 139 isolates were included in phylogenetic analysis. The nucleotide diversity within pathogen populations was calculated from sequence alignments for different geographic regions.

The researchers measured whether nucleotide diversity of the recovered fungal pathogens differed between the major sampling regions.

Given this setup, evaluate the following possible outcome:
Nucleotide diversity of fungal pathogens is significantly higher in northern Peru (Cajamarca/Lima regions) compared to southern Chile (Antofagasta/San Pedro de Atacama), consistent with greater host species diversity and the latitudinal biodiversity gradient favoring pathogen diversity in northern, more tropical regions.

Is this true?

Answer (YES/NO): NO